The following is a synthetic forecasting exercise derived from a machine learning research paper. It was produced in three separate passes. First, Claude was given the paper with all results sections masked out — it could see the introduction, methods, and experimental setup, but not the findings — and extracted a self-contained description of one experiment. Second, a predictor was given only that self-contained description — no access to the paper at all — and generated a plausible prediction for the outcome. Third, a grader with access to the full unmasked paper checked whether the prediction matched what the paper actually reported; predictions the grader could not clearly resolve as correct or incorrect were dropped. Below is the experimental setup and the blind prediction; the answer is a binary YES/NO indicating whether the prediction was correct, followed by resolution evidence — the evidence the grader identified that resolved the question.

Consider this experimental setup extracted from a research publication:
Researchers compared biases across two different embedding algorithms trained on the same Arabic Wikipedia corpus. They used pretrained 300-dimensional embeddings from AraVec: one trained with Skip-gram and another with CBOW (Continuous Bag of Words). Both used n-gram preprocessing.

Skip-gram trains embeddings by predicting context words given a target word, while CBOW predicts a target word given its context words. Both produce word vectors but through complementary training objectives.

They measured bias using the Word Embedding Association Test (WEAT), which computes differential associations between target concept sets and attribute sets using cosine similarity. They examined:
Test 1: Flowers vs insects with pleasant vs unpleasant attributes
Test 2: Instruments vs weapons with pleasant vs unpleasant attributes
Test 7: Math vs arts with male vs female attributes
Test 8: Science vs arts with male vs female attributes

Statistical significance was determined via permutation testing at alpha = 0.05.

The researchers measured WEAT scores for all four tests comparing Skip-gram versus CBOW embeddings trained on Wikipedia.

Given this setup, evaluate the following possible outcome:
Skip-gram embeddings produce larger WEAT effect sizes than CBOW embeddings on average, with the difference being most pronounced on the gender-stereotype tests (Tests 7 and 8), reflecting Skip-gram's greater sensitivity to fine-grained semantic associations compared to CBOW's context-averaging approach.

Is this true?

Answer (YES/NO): NO